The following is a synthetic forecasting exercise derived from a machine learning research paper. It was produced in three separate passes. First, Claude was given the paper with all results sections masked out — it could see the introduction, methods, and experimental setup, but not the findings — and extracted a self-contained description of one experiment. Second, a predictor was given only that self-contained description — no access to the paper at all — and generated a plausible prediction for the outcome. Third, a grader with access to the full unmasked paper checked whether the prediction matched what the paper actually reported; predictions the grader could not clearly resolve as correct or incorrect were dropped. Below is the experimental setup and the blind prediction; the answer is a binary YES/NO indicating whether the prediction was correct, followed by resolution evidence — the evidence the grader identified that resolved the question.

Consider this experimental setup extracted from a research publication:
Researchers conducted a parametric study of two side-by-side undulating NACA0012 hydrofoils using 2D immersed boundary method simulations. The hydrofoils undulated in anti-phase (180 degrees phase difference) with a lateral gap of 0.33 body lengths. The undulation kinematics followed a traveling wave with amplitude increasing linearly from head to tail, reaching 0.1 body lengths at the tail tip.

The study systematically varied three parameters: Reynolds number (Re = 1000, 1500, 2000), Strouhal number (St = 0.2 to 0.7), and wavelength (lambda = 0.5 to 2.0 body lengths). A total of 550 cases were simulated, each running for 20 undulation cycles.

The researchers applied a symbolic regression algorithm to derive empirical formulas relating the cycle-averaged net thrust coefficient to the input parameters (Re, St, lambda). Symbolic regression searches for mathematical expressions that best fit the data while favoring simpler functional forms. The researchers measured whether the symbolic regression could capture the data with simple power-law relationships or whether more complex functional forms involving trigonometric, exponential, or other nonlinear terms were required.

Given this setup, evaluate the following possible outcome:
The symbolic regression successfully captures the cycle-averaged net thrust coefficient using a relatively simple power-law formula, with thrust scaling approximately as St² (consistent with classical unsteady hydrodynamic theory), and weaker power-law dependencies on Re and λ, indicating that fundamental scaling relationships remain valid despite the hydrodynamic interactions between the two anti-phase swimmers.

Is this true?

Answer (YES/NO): YES